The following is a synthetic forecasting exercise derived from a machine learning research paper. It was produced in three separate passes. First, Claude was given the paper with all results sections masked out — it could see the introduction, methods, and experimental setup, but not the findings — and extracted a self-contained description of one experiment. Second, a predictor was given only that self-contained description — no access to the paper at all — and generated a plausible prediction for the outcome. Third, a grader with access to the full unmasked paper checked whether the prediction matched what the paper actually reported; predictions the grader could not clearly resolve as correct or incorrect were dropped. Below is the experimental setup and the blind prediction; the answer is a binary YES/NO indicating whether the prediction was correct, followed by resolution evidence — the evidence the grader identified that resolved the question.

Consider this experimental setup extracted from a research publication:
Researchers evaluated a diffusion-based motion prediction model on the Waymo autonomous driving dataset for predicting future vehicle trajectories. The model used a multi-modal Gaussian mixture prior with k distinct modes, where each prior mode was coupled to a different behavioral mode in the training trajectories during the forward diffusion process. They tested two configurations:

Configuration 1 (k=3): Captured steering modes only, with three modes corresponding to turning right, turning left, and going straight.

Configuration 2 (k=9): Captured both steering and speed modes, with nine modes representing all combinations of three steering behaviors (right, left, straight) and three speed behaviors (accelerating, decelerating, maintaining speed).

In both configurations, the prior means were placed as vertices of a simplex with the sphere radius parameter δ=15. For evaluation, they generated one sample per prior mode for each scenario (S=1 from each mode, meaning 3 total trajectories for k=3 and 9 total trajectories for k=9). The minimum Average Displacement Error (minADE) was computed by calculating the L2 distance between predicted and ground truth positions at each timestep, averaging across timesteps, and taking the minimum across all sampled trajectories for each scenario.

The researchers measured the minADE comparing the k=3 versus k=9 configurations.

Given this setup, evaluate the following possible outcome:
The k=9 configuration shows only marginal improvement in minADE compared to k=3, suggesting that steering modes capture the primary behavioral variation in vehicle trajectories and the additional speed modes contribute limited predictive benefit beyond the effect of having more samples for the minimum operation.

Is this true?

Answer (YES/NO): NO